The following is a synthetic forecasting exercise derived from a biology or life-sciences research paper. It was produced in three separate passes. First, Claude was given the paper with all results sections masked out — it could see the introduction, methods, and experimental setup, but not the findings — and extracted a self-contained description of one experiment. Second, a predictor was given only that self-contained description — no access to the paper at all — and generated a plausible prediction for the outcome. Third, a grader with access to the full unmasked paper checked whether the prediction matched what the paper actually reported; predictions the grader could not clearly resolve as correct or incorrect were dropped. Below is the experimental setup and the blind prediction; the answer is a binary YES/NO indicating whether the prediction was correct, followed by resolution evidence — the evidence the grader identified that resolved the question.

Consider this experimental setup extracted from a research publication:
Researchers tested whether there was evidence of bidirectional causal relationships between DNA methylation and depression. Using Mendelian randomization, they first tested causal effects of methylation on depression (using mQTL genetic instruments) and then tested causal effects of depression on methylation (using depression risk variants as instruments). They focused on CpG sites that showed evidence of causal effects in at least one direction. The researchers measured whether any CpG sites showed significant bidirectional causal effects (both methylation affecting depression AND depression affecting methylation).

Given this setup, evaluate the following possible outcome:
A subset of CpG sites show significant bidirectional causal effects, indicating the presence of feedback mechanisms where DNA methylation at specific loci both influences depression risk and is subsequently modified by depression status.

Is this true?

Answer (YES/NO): NO